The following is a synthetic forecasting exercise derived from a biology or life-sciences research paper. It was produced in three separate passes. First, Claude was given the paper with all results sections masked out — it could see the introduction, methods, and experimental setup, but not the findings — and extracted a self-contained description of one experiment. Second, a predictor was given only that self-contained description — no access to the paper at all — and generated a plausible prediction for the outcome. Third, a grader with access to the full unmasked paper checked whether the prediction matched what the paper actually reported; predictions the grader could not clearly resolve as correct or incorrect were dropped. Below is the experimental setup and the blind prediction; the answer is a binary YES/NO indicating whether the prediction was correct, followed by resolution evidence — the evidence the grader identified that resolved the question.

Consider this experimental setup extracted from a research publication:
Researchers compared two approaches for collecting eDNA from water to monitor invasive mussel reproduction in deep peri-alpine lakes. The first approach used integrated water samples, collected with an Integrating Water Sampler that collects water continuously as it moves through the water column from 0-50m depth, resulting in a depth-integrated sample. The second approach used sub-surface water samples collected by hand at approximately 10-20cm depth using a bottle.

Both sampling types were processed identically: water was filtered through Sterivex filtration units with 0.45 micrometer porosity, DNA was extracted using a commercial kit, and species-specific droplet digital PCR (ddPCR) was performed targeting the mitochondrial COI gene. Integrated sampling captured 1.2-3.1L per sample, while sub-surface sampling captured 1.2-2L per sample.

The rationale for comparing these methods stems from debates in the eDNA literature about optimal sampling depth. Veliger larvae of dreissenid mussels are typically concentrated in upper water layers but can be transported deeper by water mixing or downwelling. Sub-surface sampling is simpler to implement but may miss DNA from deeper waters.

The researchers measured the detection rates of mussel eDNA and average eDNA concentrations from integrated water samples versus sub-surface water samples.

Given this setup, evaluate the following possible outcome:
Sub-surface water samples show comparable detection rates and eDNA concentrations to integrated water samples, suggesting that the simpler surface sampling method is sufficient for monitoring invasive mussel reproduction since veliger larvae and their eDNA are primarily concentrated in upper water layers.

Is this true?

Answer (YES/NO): NO